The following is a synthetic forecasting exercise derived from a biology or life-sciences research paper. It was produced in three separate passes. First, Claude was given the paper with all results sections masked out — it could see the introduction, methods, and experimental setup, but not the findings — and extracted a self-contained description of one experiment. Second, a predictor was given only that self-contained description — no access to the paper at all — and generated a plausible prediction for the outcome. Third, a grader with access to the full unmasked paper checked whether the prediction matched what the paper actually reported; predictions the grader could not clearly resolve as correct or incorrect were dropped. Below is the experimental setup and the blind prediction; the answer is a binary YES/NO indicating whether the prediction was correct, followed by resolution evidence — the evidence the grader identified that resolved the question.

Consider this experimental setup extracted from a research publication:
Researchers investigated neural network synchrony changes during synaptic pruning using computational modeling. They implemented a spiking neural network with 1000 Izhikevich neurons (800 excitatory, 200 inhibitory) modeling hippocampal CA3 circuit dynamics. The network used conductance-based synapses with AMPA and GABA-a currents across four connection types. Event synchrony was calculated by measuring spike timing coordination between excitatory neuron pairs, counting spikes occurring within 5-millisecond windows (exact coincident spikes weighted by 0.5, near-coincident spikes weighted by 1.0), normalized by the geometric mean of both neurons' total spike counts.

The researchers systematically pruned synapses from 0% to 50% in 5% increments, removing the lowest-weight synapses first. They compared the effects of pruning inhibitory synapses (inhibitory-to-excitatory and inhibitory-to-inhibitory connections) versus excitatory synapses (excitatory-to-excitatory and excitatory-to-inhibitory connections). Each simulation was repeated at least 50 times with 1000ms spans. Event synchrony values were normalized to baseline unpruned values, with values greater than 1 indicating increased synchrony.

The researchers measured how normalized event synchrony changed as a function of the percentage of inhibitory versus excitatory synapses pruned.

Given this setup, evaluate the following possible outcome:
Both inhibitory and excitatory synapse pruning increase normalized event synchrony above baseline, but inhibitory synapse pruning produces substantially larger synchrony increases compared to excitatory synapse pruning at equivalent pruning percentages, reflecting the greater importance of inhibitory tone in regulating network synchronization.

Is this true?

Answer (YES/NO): NO